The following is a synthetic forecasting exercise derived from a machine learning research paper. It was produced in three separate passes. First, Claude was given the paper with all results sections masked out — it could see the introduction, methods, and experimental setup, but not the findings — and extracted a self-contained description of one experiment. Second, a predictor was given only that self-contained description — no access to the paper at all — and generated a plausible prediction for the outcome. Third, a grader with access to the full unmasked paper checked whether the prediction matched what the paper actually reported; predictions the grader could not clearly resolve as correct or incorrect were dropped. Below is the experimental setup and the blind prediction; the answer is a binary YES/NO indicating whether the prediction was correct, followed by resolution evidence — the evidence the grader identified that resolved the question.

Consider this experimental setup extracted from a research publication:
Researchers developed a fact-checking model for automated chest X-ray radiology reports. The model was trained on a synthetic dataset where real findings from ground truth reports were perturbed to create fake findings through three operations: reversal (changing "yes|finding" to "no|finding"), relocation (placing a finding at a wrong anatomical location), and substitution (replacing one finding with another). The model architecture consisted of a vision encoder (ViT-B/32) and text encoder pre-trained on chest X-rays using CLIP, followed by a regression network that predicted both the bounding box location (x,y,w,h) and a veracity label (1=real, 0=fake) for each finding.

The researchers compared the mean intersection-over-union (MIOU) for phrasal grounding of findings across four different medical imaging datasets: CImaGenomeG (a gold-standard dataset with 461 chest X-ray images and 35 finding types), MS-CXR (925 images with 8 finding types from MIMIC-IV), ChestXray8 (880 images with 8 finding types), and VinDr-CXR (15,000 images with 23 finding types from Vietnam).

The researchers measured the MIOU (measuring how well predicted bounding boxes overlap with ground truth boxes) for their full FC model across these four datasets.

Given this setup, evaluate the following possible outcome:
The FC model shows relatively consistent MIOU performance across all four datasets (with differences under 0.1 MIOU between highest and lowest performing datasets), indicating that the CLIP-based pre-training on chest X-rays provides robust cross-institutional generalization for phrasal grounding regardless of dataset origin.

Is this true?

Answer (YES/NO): YES